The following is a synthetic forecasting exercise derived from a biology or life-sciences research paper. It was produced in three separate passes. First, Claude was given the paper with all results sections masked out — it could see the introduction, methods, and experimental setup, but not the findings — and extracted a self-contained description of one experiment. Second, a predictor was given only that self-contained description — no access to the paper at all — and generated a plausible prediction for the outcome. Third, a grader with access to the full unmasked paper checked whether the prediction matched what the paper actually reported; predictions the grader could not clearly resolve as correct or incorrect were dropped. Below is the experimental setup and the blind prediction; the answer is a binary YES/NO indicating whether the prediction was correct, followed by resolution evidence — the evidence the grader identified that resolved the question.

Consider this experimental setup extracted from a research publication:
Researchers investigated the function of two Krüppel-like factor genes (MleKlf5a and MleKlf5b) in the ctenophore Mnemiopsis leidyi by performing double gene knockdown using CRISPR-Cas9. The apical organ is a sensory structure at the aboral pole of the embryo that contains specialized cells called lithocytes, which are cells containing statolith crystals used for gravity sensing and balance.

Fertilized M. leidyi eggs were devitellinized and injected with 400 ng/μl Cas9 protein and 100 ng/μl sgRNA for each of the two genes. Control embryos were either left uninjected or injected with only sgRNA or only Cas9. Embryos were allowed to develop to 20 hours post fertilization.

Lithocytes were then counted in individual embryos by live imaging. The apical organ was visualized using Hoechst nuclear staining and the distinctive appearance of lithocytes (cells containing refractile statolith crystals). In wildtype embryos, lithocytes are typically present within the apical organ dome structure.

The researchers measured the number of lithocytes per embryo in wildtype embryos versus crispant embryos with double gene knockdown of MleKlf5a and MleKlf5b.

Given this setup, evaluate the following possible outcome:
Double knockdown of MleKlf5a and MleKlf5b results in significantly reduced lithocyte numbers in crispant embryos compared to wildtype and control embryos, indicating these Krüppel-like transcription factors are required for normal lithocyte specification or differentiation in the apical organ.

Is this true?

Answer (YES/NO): YES